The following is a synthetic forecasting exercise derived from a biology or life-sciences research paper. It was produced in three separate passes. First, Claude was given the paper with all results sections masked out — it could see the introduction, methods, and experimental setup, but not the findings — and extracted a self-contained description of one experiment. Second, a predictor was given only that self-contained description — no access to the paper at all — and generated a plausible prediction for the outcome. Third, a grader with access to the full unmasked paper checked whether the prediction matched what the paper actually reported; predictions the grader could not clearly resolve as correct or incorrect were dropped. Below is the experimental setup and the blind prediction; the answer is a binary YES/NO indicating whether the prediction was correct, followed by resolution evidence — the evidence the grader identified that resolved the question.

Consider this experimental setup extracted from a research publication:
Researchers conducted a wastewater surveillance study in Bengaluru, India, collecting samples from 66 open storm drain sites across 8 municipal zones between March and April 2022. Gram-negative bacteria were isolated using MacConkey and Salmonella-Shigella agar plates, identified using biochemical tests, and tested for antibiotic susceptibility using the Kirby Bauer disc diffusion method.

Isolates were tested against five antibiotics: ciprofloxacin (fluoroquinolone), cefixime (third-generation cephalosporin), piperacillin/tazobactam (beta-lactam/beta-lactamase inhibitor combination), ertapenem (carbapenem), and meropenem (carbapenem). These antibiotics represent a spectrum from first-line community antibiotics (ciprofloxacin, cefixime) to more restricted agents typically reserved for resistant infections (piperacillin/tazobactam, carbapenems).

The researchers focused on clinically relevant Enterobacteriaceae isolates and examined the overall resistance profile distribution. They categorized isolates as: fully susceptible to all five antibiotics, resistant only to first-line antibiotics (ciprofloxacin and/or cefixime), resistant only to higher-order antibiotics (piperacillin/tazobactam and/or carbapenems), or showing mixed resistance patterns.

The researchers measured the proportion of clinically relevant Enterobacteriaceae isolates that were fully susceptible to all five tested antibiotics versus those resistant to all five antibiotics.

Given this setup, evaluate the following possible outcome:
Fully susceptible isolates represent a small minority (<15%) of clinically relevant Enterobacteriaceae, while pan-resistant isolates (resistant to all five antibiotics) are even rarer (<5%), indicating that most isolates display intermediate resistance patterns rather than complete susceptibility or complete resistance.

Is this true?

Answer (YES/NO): NO